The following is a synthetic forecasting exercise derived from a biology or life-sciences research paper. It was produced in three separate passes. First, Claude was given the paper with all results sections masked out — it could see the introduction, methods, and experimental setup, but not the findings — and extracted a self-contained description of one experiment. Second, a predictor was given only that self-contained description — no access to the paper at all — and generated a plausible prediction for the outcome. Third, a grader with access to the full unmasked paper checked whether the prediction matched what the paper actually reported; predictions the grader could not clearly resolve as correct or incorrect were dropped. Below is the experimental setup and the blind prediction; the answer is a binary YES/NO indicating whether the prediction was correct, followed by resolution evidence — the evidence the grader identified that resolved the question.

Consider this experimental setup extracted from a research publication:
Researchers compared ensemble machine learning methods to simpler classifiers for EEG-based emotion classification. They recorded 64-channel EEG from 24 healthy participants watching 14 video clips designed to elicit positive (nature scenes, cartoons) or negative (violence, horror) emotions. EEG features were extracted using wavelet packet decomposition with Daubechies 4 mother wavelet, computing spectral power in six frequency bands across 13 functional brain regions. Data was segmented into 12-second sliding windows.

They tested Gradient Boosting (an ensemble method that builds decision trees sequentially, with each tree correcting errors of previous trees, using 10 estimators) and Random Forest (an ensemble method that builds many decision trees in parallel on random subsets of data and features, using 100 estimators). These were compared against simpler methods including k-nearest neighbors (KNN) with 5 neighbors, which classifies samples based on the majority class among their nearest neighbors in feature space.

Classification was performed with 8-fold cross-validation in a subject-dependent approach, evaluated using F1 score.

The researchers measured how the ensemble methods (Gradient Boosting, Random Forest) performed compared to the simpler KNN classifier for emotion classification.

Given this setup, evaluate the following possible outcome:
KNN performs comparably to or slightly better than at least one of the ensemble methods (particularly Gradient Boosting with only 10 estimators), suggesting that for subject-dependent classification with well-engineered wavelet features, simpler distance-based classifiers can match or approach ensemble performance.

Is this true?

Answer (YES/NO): YES